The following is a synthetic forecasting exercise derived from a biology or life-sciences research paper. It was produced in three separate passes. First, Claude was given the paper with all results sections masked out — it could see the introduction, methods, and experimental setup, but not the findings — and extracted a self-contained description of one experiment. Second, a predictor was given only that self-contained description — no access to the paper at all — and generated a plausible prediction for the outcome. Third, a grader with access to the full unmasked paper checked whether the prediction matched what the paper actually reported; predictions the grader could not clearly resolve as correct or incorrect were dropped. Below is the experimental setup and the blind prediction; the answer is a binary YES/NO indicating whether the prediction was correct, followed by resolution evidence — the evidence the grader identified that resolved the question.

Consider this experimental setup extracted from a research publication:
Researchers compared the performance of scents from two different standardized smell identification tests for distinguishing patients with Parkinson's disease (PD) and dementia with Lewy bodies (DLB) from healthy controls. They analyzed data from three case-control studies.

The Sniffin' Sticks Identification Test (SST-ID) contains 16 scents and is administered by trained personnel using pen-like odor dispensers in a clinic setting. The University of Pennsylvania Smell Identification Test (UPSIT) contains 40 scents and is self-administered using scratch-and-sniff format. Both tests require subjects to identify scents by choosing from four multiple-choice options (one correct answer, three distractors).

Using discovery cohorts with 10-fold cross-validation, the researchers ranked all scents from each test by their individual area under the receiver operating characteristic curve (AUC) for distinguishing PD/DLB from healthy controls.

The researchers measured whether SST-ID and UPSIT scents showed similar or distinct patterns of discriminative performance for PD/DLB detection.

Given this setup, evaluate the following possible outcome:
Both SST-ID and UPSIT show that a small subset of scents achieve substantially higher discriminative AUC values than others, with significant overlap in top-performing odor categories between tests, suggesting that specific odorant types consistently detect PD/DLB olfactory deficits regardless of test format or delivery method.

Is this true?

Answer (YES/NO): NO